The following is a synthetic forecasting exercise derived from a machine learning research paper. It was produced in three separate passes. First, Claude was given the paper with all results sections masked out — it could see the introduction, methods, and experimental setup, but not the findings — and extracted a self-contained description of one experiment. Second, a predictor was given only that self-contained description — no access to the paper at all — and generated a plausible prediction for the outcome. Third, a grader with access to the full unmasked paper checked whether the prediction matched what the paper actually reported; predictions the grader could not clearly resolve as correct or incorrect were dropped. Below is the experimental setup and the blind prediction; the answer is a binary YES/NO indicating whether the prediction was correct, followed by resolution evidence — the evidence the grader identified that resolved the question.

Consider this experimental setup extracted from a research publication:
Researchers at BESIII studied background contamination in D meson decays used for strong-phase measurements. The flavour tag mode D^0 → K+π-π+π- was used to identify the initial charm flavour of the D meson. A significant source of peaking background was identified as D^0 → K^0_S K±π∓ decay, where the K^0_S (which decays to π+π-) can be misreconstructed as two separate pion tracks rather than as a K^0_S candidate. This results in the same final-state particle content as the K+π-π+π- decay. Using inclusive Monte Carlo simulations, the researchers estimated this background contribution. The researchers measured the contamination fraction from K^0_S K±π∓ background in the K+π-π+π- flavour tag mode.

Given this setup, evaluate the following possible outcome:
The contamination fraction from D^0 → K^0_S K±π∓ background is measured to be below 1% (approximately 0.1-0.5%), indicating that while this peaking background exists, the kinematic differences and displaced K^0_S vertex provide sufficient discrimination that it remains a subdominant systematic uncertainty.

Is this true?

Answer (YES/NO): NO